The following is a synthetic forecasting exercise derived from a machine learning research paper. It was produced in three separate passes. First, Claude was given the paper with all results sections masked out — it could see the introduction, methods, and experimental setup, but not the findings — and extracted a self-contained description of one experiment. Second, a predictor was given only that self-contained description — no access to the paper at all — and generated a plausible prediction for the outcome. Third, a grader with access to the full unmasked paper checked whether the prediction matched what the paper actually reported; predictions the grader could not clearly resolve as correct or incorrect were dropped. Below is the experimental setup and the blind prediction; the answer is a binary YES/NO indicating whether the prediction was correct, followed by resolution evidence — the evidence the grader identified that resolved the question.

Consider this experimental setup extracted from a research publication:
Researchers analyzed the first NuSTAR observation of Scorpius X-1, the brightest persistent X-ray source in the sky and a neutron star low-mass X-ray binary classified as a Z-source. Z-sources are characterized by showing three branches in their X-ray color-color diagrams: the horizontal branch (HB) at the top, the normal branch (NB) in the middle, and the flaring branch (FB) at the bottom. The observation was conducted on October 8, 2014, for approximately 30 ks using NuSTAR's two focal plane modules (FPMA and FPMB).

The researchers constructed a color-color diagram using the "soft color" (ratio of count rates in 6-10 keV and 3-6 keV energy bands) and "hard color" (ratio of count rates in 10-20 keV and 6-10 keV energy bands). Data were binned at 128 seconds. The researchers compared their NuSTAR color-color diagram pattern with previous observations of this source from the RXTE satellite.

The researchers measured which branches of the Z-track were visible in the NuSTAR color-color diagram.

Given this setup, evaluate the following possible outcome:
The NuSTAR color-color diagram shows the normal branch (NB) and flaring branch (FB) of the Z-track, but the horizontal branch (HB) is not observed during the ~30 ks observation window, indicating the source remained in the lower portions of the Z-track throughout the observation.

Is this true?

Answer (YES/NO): YES